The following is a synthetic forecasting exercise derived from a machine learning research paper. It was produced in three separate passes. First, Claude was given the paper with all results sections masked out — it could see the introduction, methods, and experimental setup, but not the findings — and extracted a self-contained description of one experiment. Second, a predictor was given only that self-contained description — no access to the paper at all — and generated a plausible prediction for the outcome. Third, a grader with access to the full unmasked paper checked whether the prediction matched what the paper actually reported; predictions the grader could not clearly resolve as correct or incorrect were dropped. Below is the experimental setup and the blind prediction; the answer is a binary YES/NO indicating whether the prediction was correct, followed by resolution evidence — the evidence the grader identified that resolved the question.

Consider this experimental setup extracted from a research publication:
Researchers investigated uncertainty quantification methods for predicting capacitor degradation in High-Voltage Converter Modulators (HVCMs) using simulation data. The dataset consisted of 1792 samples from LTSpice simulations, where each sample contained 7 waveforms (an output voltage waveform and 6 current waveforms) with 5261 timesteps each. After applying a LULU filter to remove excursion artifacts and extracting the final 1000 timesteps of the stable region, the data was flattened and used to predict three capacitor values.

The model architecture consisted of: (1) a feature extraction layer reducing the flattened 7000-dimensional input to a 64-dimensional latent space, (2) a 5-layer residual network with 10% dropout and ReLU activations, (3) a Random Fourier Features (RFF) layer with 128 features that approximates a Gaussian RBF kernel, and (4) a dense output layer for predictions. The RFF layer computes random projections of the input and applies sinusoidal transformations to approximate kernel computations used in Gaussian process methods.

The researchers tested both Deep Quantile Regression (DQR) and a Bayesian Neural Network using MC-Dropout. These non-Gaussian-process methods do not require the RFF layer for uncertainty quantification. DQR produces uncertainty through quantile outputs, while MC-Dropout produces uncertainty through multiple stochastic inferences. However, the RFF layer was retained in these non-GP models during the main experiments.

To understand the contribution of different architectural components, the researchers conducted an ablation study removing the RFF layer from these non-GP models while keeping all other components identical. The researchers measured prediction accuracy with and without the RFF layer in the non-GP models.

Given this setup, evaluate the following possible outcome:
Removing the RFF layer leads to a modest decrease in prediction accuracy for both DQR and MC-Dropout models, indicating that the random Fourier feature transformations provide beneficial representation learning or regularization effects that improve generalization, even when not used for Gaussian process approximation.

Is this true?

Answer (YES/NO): NO